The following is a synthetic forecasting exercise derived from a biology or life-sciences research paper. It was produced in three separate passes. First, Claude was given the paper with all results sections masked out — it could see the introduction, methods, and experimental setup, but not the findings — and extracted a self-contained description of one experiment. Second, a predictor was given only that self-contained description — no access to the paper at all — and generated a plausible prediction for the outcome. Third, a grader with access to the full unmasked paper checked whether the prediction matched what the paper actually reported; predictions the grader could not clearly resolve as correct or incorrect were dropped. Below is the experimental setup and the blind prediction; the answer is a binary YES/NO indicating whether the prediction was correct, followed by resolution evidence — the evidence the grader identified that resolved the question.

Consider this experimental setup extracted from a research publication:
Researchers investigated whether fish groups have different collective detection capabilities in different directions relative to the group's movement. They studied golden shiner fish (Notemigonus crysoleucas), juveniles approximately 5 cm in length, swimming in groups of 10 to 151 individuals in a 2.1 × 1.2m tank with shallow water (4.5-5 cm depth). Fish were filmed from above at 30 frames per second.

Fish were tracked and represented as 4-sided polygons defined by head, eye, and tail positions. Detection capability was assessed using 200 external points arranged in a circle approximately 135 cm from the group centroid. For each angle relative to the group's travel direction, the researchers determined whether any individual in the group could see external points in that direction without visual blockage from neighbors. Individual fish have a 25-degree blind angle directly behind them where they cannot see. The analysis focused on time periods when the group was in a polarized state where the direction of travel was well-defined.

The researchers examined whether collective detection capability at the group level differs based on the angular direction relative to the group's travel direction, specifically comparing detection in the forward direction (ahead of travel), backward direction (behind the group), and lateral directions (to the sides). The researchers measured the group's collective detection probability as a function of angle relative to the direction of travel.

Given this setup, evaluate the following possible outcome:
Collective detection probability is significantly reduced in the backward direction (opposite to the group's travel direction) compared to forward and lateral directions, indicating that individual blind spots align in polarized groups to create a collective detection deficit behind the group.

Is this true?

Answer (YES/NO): YES